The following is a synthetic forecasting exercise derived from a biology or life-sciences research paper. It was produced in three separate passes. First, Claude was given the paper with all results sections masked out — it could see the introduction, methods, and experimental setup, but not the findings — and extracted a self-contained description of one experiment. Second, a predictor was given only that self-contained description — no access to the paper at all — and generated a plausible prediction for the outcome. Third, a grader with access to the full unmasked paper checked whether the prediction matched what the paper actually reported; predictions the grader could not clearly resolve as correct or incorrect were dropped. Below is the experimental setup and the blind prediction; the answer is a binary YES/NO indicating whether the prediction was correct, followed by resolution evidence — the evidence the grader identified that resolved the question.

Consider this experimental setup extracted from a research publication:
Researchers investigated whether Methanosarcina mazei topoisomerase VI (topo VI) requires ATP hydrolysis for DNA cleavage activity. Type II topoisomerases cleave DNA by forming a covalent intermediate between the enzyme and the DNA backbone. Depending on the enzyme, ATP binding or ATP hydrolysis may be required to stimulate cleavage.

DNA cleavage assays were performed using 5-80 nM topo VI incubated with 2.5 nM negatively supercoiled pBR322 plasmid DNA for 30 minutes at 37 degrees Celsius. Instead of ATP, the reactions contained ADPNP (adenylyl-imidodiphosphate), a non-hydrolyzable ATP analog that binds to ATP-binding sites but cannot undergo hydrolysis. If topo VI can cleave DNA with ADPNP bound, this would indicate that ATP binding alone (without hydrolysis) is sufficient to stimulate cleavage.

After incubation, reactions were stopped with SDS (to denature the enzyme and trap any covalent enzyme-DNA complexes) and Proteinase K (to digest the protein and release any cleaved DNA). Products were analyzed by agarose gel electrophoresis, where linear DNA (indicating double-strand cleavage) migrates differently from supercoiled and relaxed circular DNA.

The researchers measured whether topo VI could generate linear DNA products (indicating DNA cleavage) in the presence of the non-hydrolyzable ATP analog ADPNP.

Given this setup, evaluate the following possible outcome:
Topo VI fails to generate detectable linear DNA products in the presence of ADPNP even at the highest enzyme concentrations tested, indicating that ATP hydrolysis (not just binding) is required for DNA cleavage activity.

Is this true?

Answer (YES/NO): NO